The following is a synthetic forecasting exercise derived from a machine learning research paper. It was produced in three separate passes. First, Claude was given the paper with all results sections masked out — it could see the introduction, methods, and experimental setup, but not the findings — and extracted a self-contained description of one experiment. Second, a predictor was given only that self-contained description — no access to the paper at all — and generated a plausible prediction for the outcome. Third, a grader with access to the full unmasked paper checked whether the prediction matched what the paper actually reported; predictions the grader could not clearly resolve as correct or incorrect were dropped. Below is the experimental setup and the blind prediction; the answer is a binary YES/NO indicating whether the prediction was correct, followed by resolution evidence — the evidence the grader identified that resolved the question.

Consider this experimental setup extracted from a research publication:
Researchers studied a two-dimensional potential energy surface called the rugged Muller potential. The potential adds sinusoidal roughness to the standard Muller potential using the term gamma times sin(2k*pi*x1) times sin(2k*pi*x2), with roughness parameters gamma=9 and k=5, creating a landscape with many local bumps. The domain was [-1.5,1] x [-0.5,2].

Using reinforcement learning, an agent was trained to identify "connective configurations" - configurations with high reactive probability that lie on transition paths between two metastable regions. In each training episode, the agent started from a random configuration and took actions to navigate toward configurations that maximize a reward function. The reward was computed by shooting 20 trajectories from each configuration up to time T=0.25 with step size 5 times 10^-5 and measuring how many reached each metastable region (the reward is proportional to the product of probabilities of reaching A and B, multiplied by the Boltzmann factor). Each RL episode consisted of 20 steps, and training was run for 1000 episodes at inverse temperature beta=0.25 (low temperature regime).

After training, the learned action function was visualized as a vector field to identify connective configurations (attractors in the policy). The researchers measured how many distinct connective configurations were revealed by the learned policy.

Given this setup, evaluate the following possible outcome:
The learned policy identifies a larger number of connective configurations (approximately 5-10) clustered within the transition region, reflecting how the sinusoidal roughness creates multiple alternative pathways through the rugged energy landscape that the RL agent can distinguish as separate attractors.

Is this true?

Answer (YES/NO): NO